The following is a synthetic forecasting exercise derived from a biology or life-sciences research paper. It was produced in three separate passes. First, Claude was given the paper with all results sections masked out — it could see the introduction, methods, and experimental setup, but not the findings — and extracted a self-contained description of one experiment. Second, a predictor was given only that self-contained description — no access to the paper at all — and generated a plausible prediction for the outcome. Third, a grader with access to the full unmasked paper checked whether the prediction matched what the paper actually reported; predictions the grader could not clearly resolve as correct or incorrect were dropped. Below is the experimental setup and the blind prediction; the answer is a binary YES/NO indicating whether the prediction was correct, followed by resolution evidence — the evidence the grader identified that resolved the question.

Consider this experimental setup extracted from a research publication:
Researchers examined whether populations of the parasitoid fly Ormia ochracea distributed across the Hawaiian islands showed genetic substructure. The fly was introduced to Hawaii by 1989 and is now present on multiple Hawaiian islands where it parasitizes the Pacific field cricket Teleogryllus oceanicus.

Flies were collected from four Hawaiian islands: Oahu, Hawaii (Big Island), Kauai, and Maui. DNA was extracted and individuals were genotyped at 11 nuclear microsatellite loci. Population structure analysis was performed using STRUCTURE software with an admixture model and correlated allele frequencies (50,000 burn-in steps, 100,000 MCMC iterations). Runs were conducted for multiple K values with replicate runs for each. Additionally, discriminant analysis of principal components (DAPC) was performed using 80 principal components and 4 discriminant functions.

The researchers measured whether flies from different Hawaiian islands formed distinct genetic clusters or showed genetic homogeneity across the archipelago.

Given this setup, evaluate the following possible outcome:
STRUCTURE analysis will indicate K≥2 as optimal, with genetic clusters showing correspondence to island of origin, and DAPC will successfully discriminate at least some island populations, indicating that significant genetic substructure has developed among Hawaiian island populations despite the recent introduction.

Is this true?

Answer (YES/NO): NO